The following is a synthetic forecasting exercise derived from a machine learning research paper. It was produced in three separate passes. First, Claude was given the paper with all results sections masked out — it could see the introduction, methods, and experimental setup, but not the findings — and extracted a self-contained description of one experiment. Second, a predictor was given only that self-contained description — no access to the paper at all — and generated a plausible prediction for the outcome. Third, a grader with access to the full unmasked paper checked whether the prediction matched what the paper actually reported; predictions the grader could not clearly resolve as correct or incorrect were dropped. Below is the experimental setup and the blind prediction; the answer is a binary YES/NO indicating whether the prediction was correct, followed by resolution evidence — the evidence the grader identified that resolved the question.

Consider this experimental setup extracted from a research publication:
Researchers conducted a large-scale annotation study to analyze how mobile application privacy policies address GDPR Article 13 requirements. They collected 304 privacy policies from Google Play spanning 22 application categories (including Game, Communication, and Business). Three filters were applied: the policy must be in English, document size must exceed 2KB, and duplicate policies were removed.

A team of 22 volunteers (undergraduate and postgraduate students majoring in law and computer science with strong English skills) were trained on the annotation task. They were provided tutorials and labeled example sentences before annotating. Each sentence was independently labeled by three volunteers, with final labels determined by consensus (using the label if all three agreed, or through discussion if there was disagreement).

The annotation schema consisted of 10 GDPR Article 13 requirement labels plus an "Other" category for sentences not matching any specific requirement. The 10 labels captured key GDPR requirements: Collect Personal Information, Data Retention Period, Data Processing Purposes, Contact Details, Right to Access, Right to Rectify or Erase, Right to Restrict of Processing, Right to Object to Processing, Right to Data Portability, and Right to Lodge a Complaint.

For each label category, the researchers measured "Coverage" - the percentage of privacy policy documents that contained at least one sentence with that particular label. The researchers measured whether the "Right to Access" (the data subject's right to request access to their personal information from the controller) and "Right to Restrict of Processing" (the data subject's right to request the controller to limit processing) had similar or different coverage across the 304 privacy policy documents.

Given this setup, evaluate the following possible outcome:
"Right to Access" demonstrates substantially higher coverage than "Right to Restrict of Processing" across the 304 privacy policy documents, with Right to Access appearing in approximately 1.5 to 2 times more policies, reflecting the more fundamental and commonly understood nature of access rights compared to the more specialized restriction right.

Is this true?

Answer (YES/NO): NO